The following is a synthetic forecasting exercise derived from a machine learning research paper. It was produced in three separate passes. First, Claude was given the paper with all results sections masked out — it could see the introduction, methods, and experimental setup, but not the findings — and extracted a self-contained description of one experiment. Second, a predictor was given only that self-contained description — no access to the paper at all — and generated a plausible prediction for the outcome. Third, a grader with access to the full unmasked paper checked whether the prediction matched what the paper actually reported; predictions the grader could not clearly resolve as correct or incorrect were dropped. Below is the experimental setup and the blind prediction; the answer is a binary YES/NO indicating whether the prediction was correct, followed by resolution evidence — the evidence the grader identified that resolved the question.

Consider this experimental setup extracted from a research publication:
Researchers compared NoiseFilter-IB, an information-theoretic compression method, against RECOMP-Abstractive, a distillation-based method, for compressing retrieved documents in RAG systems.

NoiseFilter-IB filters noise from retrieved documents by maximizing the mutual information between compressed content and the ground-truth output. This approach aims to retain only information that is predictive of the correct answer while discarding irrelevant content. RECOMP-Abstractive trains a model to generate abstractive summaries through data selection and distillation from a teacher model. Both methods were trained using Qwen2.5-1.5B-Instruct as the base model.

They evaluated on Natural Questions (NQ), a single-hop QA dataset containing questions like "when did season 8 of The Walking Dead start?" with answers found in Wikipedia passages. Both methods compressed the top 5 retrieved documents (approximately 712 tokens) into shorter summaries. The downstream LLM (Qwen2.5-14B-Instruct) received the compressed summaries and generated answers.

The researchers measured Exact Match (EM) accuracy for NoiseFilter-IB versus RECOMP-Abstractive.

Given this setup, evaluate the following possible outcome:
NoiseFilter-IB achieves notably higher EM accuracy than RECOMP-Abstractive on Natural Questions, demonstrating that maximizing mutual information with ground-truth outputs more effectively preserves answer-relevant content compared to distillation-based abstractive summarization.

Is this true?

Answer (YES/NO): NO